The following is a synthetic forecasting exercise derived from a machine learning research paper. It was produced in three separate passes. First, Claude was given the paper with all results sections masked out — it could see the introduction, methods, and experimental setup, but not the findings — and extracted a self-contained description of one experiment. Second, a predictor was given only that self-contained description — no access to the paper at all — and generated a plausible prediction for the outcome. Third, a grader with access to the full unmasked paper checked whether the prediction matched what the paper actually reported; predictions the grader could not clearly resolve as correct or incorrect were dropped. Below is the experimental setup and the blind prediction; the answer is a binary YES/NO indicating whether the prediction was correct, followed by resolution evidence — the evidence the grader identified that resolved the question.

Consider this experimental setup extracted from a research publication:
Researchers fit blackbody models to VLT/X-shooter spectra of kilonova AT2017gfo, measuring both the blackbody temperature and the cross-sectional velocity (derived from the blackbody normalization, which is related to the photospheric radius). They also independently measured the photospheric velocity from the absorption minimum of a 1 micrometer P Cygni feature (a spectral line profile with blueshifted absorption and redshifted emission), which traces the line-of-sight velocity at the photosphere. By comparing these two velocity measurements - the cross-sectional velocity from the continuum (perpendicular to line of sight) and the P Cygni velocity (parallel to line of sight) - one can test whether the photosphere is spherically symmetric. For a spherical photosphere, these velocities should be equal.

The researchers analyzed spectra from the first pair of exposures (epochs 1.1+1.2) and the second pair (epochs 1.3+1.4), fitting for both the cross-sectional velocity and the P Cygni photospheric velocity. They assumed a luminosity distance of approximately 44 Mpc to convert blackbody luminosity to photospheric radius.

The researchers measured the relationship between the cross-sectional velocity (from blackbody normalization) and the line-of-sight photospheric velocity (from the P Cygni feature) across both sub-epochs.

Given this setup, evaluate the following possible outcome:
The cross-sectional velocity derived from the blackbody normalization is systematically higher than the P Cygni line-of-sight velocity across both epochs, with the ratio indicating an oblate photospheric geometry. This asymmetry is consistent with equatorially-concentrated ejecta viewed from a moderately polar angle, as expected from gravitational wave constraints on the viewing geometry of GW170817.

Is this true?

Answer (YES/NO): NO